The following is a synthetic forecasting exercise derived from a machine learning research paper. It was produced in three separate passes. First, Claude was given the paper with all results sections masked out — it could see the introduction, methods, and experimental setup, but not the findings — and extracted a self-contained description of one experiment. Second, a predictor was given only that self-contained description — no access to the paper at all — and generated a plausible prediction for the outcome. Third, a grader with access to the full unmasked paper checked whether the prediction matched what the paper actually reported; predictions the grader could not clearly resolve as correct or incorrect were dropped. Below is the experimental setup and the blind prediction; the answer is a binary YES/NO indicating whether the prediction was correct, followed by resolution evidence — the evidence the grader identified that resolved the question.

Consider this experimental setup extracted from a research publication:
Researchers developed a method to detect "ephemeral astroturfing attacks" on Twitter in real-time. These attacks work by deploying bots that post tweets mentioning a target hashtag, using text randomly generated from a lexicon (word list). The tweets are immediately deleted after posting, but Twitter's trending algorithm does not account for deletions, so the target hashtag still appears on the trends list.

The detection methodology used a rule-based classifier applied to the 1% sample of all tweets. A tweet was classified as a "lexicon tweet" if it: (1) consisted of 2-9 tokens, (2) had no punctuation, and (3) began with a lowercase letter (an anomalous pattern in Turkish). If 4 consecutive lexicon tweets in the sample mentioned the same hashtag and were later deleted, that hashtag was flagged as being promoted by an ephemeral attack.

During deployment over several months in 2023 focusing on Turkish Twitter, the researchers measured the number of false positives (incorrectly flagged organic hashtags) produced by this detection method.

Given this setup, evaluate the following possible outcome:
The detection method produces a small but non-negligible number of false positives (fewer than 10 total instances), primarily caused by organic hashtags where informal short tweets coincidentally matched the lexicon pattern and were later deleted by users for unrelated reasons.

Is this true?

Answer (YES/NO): NO